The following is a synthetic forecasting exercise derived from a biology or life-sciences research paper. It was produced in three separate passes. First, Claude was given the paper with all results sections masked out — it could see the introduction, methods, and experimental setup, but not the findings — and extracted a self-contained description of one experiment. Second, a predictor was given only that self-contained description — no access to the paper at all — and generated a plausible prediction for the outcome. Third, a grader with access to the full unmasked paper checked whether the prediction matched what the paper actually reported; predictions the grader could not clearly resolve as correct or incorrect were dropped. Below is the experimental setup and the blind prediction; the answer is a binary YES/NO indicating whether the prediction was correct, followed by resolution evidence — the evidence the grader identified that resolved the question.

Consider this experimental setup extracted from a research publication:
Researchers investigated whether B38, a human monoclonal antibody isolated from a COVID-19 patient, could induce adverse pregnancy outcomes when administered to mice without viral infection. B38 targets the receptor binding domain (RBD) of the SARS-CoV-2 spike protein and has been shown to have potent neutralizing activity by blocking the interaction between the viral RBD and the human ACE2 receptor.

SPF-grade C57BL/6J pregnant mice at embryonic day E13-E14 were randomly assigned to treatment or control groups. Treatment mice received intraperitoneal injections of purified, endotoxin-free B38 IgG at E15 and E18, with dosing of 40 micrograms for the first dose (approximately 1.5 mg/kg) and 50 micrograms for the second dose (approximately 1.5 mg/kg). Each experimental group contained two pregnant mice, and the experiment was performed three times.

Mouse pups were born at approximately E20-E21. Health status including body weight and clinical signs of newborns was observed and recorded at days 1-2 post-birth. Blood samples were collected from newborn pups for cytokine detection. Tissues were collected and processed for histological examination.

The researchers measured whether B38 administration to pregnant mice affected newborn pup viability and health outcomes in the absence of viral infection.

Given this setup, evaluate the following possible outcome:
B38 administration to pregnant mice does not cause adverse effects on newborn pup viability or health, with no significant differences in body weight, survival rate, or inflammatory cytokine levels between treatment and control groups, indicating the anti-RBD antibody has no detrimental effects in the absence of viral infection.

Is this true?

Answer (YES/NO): NO